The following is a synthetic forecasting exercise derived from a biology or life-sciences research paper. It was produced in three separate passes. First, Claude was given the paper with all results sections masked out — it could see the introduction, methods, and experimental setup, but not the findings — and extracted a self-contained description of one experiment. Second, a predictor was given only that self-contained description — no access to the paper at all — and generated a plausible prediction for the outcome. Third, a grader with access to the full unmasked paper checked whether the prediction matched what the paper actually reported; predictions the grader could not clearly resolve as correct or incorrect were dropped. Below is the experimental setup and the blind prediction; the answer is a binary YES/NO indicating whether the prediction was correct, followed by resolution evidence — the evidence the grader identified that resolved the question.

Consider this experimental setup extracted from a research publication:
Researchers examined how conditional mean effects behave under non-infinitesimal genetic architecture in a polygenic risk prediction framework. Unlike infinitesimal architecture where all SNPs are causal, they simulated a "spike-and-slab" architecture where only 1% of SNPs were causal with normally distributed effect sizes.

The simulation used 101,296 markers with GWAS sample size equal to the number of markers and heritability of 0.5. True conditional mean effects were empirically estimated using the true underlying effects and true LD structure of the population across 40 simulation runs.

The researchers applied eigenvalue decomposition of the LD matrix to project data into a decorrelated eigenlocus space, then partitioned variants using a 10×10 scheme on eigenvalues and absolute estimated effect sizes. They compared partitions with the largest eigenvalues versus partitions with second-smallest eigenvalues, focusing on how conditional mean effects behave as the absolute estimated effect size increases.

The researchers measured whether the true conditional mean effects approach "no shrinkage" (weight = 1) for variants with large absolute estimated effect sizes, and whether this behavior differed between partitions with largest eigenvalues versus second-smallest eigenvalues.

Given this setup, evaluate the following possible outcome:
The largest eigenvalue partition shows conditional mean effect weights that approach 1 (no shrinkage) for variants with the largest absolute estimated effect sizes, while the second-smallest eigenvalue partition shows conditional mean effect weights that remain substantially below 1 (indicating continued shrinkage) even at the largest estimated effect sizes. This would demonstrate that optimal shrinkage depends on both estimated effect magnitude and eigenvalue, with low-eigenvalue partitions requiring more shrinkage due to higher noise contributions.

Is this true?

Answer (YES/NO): YES